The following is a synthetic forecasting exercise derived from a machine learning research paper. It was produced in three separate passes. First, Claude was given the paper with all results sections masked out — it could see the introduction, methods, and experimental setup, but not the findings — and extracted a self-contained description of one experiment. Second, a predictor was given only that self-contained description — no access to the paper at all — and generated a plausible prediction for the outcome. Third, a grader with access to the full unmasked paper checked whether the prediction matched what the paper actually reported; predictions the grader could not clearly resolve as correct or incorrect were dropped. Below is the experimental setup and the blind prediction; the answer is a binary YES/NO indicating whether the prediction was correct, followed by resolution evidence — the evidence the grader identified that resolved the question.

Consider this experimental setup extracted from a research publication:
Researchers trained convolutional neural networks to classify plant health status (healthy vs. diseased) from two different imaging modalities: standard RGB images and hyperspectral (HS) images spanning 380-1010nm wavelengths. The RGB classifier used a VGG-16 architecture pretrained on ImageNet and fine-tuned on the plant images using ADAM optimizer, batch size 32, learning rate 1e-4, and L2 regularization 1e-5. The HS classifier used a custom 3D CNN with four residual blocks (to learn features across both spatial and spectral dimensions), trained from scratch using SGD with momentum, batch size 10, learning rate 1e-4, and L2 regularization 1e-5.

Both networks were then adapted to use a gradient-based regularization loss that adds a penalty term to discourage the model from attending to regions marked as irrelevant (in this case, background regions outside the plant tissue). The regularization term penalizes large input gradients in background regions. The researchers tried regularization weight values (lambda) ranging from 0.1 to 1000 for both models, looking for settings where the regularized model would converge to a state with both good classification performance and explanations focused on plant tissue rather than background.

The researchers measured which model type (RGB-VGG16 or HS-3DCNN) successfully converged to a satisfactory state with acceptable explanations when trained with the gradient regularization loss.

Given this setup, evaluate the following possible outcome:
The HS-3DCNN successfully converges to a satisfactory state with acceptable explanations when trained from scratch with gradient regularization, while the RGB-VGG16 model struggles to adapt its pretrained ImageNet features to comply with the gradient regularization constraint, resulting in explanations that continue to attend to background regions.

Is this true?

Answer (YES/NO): NO